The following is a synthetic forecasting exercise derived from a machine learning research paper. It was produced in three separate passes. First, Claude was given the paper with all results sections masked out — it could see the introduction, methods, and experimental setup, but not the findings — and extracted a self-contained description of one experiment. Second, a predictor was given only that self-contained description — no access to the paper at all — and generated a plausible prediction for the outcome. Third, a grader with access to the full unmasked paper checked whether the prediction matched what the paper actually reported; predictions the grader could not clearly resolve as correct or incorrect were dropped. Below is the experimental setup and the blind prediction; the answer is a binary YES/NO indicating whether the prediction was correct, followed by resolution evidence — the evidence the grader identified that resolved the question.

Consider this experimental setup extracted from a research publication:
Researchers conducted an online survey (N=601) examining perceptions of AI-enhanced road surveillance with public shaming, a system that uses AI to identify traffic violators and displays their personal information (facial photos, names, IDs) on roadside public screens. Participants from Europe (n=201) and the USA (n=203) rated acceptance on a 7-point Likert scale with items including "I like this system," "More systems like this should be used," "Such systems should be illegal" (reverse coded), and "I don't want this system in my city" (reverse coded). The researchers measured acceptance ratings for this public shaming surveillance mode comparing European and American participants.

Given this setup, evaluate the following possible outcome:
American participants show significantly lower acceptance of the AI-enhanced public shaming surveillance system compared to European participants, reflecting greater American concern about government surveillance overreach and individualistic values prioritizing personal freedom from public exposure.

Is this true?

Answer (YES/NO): NO